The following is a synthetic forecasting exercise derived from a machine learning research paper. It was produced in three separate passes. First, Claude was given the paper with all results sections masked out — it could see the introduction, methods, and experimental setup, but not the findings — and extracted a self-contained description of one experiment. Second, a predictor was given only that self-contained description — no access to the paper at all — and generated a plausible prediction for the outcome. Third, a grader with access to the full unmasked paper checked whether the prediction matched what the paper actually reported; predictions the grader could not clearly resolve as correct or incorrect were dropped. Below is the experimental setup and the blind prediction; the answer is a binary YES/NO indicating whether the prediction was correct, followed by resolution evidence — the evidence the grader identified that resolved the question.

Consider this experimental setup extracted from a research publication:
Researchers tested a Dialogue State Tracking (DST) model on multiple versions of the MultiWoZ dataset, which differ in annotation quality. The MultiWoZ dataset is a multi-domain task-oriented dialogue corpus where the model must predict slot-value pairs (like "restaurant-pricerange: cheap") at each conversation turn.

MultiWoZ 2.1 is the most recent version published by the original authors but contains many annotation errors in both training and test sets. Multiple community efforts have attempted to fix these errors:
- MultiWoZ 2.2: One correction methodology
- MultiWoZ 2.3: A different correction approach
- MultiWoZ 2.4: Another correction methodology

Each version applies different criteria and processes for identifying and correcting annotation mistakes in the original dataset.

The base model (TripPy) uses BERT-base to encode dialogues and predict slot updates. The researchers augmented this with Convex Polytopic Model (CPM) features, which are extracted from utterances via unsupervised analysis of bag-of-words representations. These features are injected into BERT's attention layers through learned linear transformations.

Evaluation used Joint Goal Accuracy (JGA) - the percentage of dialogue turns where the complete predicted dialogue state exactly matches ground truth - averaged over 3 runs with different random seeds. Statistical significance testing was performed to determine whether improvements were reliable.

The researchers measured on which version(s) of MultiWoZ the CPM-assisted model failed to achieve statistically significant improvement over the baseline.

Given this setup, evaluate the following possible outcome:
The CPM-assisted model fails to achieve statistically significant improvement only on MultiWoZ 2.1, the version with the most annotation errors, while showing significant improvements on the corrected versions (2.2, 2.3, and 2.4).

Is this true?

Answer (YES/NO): NO